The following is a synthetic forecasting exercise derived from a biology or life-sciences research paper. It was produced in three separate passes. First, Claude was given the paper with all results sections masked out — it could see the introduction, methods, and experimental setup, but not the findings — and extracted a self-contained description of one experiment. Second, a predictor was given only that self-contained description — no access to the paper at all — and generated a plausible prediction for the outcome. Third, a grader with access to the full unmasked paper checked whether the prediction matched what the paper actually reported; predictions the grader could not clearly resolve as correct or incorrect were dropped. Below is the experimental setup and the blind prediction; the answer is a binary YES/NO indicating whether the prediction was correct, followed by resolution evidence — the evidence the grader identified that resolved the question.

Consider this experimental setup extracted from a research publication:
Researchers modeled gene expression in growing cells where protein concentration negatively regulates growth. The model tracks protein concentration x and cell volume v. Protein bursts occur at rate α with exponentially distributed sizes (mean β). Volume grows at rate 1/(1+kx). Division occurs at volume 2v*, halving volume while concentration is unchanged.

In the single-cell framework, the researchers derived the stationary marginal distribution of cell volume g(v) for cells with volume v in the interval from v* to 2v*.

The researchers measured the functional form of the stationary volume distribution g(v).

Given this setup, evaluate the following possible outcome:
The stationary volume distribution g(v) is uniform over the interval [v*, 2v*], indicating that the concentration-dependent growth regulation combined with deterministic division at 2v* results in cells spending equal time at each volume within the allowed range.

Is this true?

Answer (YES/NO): NO